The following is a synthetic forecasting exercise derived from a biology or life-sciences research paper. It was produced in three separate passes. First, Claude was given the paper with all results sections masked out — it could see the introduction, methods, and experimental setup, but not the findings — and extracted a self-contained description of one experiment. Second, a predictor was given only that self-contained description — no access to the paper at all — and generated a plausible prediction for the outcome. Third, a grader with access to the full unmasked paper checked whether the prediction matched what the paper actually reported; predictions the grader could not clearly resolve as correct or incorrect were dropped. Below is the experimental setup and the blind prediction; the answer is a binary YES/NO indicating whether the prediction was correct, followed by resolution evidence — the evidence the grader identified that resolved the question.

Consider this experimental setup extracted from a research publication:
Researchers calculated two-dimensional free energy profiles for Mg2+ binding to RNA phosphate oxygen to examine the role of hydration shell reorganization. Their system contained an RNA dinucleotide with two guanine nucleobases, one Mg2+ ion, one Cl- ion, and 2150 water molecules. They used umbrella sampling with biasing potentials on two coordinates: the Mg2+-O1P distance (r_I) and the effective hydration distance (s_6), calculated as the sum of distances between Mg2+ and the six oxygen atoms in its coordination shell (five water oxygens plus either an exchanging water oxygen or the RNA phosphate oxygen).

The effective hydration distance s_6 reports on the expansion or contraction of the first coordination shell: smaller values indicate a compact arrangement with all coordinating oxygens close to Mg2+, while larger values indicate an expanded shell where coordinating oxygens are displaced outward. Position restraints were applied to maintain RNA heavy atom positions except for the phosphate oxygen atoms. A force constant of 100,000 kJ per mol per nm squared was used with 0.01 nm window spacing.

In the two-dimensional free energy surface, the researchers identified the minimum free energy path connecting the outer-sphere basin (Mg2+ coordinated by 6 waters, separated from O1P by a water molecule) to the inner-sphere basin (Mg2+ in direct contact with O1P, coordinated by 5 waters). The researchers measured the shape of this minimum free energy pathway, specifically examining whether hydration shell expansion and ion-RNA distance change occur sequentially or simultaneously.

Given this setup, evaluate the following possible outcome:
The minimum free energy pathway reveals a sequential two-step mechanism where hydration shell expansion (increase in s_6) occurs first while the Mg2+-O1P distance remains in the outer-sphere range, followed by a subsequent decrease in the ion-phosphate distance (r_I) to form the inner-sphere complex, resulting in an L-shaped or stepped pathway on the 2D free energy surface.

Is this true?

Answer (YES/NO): NO